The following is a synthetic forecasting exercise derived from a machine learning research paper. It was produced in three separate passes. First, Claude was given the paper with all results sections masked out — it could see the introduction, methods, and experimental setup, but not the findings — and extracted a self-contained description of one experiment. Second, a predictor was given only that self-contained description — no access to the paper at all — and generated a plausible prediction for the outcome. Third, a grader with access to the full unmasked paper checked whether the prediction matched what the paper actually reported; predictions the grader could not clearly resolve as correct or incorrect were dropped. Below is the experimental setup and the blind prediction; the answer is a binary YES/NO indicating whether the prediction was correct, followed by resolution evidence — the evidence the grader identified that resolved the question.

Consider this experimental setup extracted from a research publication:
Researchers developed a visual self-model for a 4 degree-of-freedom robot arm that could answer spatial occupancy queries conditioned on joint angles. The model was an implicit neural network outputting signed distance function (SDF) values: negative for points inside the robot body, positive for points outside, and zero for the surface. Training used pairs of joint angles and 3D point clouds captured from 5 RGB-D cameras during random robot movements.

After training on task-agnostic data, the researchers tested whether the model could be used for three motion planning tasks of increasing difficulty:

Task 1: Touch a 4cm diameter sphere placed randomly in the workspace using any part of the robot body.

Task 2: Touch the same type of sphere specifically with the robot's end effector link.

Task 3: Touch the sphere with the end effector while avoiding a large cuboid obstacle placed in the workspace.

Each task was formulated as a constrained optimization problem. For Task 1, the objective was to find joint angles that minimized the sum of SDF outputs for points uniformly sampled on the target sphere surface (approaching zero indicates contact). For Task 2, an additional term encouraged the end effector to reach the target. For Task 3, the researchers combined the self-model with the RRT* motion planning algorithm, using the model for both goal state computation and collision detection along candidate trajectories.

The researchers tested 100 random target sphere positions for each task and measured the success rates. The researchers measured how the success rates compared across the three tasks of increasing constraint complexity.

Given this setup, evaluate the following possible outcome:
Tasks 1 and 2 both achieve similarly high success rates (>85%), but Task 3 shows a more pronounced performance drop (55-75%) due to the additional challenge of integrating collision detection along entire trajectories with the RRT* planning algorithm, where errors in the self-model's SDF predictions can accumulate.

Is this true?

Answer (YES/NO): NO